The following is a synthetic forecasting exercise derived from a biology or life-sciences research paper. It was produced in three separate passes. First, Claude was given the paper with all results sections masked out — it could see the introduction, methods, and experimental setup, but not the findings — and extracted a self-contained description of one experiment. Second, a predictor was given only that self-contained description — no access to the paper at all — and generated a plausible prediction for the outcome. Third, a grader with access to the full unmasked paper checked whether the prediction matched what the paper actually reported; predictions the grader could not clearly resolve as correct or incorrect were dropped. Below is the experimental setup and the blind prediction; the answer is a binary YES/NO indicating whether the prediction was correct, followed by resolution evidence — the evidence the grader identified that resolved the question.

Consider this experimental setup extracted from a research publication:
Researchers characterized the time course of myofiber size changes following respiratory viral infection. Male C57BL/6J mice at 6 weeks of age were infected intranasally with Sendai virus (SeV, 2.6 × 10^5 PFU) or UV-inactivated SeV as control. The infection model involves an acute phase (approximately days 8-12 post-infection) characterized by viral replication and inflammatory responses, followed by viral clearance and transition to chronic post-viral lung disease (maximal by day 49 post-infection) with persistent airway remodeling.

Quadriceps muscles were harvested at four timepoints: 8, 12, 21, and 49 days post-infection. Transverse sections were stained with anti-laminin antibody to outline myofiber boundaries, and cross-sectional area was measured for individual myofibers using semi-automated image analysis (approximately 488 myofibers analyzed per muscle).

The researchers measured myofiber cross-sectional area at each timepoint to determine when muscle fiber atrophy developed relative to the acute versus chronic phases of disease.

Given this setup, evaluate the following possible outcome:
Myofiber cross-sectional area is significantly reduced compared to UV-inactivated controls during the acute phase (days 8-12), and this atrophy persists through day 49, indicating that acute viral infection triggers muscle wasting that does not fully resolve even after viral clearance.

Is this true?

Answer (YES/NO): NO